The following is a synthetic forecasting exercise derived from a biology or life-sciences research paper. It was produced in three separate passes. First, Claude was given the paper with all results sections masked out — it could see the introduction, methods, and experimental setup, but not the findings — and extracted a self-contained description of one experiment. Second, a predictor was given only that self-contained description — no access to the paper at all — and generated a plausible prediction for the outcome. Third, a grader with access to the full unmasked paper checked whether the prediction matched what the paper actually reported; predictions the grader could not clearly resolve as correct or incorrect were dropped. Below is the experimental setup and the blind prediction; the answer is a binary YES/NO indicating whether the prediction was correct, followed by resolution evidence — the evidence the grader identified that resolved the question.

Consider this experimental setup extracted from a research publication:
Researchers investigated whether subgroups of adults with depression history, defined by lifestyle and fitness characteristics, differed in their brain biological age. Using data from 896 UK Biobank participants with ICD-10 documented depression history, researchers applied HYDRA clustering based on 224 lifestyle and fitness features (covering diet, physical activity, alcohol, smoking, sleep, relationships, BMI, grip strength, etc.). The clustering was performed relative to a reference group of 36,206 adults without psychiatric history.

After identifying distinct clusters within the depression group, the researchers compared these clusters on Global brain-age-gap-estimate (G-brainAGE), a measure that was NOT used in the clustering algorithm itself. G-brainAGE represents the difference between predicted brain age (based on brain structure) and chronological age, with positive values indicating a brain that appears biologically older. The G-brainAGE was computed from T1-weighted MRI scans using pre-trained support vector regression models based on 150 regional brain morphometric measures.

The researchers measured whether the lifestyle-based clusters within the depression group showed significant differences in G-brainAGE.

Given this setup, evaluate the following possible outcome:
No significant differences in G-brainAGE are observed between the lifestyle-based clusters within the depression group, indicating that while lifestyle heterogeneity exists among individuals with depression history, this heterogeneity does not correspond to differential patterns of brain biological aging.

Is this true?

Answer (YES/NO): YES